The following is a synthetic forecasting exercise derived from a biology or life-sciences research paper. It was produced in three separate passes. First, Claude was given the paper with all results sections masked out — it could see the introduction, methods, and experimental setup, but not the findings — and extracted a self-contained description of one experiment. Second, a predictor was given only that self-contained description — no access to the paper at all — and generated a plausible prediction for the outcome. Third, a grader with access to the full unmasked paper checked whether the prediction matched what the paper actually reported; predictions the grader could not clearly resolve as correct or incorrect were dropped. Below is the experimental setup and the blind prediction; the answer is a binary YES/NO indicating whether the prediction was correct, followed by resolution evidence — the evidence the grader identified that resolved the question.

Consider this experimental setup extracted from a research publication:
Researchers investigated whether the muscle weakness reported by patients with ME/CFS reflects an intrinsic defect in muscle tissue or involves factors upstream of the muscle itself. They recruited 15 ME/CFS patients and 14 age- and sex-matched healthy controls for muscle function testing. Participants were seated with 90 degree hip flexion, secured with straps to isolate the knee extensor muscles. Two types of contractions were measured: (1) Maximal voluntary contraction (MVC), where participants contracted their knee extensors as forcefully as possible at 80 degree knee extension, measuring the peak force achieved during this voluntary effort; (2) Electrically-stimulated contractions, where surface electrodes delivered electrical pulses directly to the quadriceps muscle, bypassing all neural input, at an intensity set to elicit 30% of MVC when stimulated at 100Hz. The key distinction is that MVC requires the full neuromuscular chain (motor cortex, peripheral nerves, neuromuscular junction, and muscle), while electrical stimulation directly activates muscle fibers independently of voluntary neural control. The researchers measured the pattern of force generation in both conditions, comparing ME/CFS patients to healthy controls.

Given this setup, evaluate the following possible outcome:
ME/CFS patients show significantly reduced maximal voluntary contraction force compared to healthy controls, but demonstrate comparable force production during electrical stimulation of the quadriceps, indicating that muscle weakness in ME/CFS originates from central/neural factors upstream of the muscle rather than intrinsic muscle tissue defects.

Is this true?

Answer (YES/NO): YES